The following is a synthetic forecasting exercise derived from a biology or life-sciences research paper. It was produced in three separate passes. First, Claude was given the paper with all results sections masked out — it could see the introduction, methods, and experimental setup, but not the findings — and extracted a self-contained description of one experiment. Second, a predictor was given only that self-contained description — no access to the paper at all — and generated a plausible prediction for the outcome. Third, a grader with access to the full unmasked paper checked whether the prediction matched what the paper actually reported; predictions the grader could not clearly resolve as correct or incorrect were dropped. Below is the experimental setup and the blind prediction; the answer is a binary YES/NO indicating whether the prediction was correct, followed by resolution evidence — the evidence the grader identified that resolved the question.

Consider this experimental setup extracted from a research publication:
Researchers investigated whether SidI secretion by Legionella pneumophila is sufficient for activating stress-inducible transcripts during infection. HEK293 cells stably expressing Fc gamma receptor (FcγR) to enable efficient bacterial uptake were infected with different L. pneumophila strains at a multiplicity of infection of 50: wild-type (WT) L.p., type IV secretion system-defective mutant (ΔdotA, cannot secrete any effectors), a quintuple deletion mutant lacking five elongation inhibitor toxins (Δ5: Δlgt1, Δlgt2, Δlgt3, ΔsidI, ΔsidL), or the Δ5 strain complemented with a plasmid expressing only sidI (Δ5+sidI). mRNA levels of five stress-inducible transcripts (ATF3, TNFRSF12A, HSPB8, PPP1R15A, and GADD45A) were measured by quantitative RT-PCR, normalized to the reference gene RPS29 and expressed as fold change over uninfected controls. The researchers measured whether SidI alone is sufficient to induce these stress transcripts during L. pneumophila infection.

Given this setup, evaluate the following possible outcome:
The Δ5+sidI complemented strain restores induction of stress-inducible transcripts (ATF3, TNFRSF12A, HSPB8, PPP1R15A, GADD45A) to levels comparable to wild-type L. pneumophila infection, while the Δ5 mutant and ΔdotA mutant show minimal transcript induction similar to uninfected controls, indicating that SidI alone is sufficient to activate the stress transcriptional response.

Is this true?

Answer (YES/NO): NO